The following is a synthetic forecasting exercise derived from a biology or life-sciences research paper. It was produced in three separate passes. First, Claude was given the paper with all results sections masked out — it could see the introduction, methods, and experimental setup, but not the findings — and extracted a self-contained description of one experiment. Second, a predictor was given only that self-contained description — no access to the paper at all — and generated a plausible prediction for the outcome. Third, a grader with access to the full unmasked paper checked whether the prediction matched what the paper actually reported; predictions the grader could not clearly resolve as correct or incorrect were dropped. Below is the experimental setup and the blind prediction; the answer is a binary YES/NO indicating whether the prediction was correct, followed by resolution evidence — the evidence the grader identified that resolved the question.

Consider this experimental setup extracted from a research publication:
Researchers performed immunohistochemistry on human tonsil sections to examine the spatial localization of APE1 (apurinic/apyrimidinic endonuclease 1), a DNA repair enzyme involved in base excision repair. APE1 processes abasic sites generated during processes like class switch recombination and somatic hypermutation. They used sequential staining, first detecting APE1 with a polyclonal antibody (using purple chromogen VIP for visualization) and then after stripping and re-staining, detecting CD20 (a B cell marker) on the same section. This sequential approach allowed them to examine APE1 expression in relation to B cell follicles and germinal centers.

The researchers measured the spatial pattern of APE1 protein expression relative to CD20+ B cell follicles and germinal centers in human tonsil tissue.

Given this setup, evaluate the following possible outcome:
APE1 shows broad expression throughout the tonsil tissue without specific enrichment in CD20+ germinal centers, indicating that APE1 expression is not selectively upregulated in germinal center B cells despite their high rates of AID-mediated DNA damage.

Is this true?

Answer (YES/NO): NO